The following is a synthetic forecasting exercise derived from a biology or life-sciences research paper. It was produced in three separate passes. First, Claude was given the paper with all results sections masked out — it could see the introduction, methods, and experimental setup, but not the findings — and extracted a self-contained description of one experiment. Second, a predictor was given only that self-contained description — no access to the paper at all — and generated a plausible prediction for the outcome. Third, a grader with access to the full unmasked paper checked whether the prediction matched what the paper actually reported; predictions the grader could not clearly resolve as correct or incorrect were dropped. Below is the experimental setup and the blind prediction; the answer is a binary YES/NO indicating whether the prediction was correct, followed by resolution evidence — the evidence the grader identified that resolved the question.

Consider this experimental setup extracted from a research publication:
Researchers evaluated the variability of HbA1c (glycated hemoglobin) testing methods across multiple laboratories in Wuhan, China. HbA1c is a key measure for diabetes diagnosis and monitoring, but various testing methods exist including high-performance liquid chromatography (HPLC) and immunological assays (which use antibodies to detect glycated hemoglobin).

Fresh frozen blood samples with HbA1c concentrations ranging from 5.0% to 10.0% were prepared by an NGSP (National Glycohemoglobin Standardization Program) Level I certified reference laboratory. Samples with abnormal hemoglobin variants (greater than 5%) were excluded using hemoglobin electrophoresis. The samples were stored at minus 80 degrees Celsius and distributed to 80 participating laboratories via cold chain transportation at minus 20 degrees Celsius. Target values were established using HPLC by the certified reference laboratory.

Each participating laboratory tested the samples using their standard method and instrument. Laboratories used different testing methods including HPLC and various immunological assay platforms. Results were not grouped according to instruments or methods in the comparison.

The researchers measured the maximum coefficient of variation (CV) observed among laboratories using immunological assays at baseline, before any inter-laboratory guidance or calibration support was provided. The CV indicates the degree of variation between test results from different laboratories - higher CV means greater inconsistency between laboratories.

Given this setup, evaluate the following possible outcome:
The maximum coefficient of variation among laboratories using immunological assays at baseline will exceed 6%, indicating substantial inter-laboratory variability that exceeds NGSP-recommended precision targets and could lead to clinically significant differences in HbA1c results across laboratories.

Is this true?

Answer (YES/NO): YES